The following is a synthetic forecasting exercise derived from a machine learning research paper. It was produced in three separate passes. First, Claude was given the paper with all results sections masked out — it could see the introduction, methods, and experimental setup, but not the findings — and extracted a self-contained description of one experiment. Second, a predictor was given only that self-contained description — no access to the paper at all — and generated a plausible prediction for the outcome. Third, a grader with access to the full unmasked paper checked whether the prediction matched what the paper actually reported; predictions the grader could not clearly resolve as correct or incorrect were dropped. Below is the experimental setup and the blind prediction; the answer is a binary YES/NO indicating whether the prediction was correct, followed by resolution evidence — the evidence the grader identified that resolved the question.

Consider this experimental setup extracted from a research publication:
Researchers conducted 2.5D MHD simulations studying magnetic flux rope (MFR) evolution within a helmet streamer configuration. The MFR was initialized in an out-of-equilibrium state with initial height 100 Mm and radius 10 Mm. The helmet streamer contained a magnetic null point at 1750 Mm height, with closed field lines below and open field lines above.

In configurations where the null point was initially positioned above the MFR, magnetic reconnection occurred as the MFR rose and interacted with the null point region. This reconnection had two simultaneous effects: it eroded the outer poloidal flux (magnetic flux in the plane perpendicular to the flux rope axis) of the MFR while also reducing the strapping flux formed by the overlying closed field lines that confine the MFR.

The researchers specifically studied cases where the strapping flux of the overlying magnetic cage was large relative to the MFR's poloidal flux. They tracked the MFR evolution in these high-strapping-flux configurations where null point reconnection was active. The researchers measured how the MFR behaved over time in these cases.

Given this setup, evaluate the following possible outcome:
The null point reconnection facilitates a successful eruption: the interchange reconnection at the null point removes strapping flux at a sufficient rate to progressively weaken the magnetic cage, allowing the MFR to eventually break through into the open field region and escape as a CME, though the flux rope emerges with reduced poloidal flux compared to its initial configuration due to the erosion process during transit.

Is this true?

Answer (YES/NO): NO